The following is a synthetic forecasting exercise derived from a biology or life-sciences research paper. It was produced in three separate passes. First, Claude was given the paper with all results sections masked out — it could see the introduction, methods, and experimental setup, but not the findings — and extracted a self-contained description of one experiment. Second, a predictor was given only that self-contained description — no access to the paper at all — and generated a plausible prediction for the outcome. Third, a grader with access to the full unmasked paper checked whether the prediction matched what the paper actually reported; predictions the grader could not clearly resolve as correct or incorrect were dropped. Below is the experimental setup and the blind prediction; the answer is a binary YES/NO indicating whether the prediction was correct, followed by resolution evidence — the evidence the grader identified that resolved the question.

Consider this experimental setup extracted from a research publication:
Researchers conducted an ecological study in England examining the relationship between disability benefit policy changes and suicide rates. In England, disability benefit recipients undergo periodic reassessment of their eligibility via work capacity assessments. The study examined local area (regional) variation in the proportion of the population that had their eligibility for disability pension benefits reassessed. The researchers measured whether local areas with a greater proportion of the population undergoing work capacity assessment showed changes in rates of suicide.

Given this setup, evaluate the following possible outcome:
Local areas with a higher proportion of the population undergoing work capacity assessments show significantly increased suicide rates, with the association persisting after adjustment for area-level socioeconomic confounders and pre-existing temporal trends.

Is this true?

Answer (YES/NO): NO